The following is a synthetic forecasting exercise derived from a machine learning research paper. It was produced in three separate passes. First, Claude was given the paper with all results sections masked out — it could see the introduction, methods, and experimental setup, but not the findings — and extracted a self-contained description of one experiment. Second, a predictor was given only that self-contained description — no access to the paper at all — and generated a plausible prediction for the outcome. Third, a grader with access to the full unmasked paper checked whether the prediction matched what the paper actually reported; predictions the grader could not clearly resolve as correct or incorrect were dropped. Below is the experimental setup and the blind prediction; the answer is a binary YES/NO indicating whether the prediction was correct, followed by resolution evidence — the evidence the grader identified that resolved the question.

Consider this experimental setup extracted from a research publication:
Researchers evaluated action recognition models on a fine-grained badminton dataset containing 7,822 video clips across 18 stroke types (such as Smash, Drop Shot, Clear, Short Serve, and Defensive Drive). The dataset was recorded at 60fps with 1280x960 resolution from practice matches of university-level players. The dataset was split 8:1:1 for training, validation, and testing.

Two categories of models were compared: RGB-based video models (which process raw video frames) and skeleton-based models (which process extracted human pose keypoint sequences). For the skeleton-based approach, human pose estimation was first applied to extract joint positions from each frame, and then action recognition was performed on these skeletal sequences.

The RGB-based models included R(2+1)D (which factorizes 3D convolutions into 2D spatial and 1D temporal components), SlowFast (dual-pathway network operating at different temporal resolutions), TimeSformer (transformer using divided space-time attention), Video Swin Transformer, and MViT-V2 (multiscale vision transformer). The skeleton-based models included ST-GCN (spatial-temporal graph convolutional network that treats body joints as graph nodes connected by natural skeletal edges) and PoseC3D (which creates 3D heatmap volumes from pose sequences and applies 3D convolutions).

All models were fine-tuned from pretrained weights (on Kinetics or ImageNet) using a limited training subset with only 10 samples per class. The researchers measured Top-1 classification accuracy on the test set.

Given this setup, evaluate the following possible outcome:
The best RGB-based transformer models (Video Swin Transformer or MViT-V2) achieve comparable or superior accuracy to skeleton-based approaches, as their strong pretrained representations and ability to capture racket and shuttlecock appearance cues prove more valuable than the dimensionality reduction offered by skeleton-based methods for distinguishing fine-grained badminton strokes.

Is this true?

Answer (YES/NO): NO